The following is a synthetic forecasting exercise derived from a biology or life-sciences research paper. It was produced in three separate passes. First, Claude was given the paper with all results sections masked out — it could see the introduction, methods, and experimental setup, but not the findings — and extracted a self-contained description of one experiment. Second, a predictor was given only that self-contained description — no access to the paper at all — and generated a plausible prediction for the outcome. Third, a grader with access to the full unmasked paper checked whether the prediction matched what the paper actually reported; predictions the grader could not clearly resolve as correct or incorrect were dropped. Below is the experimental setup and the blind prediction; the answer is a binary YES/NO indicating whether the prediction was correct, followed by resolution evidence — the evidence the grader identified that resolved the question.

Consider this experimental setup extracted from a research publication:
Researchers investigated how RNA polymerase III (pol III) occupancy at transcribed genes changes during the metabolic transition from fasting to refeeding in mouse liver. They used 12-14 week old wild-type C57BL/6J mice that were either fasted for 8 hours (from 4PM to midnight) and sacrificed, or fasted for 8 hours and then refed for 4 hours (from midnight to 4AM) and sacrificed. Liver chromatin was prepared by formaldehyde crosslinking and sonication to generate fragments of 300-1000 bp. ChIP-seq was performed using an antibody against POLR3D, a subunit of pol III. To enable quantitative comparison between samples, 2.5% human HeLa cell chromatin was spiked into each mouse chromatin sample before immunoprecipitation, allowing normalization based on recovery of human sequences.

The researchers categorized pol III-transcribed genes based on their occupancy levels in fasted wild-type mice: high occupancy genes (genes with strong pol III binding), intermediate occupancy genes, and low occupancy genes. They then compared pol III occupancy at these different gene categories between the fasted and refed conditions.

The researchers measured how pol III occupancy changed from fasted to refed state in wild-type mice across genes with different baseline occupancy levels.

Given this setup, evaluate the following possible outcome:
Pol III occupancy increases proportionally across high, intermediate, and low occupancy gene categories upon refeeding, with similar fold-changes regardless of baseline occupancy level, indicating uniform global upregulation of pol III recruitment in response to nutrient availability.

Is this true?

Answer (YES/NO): NO